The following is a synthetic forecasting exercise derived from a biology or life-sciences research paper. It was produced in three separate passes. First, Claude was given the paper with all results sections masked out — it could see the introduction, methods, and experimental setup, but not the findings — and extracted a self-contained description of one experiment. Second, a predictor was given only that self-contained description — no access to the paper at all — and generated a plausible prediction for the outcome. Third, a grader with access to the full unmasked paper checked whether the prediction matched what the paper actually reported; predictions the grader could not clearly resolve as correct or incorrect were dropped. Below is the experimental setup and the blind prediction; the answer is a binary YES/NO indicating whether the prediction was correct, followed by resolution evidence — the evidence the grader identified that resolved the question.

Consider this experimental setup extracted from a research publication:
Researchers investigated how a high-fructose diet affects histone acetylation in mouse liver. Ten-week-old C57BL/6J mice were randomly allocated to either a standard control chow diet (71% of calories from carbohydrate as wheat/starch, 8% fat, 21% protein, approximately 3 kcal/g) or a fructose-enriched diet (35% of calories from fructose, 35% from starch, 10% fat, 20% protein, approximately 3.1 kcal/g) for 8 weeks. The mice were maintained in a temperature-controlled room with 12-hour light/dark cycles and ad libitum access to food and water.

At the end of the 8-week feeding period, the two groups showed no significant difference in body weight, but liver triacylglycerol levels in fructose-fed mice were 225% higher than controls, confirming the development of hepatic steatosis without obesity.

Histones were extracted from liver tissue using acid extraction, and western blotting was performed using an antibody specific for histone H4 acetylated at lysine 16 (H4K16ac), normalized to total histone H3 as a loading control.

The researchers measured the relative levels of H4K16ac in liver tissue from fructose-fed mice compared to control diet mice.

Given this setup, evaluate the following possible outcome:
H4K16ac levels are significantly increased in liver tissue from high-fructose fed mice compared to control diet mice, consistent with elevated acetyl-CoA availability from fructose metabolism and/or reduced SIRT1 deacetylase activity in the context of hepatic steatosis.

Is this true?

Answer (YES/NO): YES